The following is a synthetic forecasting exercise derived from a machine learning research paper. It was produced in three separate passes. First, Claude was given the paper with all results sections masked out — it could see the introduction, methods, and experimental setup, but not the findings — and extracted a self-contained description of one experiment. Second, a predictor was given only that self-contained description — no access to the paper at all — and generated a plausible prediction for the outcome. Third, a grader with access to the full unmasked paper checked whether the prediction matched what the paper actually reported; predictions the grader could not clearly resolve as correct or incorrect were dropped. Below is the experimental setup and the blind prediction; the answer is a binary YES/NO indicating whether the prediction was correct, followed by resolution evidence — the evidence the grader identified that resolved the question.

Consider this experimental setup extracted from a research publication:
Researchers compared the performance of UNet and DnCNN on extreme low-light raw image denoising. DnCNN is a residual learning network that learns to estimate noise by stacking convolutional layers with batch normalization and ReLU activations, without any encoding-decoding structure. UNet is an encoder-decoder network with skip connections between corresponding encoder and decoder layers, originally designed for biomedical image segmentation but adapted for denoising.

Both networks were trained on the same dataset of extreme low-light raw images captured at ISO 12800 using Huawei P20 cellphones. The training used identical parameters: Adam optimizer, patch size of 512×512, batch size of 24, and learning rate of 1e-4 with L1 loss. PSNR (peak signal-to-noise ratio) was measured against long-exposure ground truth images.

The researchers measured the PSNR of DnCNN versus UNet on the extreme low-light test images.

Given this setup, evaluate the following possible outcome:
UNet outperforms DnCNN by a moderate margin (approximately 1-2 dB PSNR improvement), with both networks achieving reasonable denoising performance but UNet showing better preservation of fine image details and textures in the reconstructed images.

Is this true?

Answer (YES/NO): NO